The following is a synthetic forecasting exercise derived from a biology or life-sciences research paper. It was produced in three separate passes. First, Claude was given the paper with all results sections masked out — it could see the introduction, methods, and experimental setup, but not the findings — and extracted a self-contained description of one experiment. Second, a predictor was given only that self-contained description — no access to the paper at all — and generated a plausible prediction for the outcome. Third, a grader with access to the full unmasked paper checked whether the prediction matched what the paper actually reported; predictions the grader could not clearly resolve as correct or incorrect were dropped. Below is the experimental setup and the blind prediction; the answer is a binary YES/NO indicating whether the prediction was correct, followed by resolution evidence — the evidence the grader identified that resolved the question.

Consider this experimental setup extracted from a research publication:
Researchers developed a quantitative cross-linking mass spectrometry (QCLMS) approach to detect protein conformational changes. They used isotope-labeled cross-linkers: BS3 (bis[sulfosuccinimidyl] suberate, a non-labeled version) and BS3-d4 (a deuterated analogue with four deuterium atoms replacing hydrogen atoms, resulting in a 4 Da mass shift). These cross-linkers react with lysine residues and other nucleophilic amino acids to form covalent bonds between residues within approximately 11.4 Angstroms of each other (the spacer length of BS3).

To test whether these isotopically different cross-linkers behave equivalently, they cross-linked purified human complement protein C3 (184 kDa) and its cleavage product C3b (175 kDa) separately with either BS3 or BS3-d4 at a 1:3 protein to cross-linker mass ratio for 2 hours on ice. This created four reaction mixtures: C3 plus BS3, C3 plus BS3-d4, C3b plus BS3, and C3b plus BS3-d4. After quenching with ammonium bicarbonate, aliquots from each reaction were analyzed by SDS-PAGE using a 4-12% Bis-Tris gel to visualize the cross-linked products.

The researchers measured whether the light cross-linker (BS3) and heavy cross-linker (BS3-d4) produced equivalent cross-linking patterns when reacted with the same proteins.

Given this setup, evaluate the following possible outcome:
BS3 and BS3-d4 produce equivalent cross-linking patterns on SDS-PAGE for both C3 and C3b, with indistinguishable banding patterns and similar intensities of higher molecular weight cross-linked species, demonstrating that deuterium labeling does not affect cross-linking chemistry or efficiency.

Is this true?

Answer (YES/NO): NO